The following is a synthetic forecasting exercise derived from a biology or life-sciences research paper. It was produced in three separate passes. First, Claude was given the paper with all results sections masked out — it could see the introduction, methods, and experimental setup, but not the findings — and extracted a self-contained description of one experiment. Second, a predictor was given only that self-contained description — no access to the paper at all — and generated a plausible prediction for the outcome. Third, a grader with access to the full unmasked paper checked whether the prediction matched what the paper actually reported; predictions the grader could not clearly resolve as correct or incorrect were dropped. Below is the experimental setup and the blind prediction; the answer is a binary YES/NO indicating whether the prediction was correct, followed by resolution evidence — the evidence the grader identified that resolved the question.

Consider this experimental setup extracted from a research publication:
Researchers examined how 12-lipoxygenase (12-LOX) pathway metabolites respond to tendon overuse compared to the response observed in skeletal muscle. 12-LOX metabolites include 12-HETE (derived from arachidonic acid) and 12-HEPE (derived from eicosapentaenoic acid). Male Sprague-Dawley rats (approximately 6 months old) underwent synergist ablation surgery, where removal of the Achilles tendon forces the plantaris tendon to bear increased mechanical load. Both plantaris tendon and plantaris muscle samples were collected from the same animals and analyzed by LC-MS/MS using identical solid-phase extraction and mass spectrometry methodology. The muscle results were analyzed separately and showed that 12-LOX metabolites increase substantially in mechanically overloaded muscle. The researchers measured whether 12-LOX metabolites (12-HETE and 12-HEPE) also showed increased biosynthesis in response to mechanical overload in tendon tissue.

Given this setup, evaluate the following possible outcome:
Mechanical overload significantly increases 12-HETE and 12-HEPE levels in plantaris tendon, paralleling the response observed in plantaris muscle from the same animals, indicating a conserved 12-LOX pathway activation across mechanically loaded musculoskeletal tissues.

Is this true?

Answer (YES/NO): NO